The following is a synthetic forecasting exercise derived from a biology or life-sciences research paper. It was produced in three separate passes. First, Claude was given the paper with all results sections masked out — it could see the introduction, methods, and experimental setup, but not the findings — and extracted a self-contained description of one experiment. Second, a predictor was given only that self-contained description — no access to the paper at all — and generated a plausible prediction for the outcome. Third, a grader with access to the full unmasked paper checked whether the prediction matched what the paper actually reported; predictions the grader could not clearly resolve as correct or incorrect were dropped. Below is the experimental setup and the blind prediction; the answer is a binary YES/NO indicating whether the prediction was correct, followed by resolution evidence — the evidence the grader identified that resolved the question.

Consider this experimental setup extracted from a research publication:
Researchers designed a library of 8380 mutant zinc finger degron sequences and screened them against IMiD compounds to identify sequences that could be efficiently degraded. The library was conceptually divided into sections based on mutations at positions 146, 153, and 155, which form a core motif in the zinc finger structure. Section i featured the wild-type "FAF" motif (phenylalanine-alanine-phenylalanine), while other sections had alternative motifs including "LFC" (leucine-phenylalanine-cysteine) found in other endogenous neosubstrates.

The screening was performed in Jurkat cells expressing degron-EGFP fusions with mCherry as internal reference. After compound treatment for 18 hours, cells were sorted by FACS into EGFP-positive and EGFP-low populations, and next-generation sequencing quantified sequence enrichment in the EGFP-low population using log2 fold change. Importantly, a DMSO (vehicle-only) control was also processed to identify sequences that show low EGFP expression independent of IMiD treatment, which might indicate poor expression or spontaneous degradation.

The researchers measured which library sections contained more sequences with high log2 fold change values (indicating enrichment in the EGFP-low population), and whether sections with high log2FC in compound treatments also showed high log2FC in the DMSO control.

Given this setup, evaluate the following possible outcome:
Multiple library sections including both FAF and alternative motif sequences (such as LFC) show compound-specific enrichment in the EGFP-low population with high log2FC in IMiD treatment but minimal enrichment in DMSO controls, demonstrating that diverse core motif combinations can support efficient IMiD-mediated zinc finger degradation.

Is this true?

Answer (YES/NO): NO